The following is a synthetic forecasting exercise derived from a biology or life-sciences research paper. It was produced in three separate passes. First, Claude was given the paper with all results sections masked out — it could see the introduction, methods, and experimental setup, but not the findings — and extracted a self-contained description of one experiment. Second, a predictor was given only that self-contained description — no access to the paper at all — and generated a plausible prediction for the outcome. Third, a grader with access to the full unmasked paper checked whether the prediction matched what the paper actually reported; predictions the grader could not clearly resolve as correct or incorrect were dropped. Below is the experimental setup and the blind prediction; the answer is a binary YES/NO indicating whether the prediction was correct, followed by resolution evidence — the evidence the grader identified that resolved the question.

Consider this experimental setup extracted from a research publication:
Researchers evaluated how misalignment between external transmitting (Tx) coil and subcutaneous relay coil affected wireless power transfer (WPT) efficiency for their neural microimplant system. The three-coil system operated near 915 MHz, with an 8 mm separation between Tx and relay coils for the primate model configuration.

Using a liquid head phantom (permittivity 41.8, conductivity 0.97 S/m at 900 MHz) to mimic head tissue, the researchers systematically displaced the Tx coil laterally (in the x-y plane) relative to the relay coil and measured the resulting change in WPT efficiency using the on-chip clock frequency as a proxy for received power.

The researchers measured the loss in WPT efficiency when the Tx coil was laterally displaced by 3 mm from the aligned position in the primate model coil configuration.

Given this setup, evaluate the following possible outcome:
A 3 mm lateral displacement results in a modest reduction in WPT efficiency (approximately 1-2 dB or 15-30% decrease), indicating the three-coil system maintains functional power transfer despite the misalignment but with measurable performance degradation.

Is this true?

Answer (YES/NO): YES